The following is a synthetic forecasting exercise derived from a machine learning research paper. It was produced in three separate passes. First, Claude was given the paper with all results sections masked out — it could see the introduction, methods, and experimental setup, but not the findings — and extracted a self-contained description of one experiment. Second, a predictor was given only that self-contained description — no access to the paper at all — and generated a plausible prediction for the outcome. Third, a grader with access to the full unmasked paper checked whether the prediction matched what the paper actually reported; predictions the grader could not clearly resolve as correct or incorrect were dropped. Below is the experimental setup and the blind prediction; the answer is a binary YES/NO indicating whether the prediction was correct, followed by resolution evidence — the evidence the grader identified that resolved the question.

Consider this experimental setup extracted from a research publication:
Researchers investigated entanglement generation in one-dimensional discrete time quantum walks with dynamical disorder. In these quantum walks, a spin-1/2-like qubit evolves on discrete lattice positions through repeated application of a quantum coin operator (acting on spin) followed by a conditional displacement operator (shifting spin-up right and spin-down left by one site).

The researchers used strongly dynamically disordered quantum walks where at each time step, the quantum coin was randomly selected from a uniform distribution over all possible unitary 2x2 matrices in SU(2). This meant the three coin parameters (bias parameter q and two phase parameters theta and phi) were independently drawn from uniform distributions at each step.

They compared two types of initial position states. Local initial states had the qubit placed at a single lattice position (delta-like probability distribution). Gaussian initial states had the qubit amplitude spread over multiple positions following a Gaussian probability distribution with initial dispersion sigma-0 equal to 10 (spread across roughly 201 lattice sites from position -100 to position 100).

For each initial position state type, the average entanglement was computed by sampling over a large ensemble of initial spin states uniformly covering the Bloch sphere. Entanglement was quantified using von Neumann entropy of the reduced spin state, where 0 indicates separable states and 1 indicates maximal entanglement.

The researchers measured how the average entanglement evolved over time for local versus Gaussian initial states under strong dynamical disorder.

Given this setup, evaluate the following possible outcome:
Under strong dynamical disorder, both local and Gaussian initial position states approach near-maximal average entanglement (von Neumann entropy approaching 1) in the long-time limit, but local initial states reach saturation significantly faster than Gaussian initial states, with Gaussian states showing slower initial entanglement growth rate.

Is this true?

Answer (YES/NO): YES